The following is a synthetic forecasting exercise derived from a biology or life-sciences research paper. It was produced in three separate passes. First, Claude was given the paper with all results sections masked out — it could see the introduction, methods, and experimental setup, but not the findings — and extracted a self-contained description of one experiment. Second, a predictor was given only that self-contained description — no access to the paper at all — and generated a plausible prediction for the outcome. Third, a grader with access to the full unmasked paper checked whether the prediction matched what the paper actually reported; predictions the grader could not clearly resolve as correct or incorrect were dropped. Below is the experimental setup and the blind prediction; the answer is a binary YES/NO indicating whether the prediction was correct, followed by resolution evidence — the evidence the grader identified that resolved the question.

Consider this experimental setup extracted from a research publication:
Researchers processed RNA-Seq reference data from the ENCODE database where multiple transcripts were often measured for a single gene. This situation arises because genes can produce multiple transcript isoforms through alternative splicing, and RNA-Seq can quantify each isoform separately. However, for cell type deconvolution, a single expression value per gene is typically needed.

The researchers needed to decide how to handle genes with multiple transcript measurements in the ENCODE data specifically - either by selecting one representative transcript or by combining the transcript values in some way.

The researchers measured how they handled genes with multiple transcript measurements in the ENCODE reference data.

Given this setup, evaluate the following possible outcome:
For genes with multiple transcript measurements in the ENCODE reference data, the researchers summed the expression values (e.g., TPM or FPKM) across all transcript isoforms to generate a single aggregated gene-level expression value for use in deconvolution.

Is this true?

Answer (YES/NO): YES